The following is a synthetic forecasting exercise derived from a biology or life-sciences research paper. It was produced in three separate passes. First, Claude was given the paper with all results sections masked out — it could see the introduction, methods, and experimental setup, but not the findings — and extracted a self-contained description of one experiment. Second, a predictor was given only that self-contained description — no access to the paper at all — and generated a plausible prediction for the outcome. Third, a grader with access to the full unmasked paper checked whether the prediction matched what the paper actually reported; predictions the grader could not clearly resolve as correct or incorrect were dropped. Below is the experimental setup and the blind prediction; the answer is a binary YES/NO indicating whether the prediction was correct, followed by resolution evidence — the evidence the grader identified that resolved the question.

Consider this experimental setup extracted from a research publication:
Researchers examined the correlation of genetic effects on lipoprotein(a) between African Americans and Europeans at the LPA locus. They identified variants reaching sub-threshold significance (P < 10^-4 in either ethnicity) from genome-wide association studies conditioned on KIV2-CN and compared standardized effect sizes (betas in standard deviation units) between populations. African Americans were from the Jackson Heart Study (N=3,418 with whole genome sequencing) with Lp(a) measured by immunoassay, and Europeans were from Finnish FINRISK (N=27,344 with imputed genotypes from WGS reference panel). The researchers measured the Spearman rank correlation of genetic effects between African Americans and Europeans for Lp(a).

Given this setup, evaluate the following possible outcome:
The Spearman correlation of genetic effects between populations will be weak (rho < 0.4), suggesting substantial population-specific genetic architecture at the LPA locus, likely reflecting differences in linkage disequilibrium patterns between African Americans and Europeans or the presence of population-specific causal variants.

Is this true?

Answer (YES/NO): YES